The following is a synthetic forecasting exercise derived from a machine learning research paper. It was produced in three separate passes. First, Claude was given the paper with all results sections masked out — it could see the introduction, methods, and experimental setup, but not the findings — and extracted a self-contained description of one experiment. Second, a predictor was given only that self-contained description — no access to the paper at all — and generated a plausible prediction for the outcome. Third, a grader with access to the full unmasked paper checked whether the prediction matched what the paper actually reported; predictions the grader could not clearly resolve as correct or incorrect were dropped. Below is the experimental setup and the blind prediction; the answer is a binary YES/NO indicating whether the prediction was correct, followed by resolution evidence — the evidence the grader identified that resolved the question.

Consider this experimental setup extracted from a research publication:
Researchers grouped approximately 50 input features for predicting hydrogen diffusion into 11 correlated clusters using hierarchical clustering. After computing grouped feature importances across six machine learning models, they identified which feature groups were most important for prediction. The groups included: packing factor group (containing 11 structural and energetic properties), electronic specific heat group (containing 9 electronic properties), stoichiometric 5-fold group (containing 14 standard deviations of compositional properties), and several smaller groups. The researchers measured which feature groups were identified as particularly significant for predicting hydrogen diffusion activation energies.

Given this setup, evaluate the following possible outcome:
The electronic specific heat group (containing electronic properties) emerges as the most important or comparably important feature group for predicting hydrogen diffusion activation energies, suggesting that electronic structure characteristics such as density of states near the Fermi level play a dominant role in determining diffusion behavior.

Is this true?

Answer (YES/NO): NO